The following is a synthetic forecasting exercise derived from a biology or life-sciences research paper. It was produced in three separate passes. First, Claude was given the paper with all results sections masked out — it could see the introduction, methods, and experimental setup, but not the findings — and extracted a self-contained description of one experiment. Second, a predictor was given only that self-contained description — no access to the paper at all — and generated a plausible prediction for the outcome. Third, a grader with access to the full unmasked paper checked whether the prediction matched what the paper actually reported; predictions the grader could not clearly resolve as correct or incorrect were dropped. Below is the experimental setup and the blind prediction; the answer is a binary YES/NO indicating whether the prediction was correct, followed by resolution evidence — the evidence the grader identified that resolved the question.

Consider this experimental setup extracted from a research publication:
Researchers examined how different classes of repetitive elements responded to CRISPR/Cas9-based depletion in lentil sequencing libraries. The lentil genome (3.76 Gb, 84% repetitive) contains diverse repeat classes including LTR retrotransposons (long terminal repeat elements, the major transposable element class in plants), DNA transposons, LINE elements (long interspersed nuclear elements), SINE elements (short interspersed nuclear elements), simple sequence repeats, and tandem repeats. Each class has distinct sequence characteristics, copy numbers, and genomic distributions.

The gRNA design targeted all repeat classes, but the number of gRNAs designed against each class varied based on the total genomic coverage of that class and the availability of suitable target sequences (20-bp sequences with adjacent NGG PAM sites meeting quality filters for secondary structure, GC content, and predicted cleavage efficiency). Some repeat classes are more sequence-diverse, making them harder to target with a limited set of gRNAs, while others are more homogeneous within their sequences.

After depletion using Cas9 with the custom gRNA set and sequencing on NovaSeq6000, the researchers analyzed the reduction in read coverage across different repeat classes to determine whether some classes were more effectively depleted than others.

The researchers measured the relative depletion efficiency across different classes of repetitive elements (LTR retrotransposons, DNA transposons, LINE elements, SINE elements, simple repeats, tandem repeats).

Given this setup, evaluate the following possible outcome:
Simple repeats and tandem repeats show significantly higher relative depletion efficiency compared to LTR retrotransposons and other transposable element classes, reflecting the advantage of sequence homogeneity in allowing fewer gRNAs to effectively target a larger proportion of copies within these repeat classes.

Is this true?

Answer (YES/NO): NO